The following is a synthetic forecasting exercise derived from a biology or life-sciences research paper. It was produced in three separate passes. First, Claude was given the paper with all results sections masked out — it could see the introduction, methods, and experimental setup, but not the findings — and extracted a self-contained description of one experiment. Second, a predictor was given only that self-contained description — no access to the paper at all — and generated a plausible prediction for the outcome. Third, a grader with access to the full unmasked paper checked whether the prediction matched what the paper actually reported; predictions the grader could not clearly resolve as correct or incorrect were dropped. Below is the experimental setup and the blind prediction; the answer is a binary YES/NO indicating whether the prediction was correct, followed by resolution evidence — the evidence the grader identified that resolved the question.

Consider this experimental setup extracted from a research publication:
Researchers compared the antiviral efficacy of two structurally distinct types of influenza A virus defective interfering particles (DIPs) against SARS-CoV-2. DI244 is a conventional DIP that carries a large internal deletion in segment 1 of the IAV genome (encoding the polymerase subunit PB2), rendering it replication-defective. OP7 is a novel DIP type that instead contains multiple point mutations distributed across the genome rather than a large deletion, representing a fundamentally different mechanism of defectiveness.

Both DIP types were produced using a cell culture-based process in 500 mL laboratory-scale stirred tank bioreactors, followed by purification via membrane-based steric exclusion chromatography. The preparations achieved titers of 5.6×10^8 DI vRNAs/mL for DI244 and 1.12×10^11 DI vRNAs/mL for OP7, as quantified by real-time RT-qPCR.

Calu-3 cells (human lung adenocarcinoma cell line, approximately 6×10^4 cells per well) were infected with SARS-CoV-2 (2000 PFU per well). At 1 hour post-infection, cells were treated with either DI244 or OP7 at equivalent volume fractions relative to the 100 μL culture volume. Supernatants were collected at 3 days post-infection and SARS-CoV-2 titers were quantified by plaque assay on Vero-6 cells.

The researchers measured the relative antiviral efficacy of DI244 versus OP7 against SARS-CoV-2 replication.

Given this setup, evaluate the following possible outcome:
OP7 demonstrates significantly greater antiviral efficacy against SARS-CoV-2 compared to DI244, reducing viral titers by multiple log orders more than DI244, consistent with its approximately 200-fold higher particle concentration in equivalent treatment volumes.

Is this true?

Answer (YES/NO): NO